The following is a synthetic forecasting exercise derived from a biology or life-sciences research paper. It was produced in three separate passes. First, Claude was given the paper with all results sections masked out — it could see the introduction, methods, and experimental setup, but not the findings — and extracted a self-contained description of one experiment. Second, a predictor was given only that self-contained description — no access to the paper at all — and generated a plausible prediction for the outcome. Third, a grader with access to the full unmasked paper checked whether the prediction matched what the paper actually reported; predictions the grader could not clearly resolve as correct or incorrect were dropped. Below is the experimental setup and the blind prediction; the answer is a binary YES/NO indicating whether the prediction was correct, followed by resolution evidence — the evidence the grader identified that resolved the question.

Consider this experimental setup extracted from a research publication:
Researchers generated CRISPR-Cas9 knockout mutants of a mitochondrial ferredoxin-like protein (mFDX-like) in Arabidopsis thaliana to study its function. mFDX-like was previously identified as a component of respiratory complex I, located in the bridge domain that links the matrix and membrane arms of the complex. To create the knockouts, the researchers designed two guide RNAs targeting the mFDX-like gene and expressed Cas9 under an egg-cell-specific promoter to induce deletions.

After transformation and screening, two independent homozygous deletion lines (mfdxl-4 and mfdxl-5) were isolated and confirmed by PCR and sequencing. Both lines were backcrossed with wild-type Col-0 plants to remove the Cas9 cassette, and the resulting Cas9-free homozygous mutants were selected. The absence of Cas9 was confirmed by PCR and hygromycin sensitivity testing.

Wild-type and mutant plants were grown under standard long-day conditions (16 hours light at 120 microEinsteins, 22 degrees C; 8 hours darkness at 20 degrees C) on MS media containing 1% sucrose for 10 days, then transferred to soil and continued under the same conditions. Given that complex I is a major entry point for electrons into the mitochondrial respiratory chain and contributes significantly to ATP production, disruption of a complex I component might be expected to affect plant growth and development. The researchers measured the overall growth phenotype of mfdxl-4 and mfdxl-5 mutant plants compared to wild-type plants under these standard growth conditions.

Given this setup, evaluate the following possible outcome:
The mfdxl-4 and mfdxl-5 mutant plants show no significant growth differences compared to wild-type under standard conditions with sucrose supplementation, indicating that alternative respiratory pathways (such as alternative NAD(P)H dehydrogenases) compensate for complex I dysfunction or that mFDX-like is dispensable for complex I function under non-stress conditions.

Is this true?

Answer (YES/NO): NO